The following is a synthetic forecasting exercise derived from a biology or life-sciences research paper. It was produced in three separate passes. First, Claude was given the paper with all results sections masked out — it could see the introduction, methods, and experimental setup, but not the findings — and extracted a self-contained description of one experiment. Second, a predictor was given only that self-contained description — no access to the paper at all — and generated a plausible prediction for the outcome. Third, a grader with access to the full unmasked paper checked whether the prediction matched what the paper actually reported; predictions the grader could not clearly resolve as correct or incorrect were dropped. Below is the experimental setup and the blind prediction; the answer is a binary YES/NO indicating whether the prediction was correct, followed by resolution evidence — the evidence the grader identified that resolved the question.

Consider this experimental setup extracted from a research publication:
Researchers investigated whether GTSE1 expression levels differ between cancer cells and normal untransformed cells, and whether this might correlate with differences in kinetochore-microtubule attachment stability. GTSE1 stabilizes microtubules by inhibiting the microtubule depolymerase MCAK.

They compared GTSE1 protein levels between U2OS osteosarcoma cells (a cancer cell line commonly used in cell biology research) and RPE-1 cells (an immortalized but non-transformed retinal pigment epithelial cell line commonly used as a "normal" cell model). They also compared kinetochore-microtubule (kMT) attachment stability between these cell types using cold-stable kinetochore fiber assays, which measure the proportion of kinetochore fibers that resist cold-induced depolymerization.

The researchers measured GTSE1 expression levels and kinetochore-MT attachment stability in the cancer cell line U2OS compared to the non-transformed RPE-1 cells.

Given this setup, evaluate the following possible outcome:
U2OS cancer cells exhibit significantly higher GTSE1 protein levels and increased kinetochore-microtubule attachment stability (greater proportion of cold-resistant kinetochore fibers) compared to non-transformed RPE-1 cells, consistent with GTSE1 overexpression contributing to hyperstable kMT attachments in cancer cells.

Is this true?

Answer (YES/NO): YES